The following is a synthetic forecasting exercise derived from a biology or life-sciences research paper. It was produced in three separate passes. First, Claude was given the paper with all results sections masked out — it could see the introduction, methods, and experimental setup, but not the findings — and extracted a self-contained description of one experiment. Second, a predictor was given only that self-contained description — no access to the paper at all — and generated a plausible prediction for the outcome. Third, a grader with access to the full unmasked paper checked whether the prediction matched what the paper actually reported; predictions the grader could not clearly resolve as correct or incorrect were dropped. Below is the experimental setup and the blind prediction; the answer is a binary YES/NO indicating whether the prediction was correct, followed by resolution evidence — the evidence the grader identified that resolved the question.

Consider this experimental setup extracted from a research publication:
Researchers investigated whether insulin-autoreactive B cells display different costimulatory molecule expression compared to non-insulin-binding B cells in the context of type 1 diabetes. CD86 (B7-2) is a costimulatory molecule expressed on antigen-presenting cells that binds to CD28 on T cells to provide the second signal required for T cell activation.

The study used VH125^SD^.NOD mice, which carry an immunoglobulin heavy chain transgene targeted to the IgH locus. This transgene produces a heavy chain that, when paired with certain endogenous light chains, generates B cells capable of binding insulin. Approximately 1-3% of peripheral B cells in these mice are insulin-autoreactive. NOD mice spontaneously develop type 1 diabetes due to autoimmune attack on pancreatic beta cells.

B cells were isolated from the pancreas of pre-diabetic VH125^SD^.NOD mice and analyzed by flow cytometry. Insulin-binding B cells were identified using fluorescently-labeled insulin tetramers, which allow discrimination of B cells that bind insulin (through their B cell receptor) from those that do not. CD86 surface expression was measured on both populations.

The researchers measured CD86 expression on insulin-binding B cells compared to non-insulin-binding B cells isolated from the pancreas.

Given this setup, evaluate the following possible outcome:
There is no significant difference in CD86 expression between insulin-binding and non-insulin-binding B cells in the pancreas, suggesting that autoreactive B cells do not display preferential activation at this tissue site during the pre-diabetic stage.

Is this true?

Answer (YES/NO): NO